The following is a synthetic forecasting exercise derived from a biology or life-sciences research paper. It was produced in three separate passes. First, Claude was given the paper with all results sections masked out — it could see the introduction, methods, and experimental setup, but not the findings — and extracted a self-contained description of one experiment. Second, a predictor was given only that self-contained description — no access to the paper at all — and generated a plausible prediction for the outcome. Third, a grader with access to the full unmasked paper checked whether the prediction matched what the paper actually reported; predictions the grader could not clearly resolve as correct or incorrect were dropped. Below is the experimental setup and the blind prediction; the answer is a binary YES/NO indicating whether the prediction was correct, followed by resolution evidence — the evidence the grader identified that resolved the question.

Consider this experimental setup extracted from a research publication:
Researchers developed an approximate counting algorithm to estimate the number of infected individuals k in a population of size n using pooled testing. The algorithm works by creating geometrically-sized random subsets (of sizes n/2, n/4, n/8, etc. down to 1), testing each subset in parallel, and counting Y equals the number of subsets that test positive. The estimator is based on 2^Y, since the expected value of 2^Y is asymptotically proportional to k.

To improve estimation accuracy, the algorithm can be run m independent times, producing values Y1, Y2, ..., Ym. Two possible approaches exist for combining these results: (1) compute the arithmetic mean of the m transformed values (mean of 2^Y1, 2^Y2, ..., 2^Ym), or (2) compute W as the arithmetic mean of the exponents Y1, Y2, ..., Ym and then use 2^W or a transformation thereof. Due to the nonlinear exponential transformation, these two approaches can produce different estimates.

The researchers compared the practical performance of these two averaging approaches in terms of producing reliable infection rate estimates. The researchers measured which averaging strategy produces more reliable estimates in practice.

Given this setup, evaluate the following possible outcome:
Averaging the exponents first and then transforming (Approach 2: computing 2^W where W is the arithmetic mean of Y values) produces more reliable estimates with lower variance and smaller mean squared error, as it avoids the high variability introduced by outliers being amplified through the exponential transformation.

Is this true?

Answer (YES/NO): YES